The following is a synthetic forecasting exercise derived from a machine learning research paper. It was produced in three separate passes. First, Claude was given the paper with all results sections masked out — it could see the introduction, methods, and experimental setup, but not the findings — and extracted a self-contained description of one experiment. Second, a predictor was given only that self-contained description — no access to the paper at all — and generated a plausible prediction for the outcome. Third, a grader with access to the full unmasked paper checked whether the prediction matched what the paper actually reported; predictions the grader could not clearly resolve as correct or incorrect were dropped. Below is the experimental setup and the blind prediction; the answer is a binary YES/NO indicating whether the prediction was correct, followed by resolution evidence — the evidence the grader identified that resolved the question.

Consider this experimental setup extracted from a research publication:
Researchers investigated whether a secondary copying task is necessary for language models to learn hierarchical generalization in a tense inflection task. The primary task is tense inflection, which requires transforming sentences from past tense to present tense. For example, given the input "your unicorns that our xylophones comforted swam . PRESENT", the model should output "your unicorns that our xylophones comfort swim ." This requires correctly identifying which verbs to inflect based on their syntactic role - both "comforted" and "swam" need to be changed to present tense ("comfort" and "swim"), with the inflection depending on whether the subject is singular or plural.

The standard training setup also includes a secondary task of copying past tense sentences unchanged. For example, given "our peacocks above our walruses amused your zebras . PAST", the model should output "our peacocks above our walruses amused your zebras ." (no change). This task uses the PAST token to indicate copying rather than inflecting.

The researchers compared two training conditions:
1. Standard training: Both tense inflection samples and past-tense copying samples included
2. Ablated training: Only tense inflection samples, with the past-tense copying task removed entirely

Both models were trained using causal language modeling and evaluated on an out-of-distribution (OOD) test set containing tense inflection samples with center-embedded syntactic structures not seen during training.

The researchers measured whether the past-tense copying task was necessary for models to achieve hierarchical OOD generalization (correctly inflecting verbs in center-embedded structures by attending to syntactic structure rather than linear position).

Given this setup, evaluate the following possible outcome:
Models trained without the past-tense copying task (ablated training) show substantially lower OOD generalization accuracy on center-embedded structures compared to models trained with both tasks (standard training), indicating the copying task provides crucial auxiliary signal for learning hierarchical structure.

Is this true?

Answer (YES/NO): NO